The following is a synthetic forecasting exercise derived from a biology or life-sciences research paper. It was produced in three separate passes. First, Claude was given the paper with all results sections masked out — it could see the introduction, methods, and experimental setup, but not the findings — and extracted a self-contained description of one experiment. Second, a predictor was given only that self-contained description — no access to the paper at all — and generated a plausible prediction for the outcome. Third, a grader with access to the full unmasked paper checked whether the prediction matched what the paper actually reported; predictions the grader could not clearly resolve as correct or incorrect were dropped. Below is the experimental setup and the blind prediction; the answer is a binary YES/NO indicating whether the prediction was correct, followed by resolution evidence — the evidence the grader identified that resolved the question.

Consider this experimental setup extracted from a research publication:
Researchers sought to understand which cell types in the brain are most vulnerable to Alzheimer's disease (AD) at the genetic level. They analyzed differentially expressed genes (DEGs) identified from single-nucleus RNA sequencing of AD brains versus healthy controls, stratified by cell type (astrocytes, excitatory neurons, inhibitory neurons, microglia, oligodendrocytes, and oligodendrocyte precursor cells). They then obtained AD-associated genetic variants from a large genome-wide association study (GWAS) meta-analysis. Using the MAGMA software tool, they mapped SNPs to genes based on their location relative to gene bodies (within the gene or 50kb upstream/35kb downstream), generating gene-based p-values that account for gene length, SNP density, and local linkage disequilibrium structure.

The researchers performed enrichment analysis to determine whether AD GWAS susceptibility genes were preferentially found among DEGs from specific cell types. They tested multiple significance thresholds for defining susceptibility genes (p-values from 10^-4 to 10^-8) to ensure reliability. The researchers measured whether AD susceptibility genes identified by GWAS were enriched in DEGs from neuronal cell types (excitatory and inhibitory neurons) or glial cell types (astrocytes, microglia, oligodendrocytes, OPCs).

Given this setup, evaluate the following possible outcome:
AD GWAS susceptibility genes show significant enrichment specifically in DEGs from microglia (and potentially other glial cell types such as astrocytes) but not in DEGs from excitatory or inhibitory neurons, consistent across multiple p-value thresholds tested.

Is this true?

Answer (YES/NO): YES